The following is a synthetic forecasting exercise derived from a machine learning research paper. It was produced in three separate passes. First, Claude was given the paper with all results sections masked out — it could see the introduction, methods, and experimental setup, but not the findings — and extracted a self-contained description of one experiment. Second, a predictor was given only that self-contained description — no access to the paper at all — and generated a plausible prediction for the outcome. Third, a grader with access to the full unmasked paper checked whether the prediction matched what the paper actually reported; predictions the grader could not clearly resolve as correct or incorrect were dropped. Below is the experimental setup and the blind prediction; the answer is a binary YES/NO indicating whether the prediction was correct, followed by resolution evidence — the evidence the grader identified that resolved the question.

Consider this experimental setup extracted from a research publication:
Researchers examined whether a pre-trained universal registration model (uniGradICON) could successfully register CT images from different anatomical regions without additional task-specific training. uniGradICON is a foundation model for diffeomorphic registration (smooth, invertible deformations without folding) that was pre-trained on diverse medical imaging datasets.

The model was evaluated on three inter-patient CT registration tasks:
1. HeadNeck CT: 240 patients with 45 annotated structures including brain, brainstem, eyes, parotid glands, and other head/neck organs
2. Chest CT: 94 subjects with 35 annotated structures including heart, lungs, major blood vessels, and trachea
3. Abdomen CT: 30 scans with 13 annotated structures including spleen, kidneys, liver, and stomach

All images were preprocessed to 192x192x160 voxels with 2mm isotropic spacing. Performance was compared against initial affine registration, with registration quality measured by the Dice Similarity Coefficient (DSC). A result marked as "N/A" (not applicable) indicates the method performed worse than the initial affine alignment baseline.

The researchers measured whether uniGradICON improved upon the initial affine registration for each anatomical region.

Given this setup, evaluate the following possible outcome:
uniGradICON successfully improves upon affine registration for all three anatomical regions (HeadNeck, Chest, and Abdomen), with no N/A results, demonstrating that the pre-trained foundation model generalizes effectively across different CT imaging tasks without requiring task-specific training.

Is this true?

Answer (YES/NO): NO